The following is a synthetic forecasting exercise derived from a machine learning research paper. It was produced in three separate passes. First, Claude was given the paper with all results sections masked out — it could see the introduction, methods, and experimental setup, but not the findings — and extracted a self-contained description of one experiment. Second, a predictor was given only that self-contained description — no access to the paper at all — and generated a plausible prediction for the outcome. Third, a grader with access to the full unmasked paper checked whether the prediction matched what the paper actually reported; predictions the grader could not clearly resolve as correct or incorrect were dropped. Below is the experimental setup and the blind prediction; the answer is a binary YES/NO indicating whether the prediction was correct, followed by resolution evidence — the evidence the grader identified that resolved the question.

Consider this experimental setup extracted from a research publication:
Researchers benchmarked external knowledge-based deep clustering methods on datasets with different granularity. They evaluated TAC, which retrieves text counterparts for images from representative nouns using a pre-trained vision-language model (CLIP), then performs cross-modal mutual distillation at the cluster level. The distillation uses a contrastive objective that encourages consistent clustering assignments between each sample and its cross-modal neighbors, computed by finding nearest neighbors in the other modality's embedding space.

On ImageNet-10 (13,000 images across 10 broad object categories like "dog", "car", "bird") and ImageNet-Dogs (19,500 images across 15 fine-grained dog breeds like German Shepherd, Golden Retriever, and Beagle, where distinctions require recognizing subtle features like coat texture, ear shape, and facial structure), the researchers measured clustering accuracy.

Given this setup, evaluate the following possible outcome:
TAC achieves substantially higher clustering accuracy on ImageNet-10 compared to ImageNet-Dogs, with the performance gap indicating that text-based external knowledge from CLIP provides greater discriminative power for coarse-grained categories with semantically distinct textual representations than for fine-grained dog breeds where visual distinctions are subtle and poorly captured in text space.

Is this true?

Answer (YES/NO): YES